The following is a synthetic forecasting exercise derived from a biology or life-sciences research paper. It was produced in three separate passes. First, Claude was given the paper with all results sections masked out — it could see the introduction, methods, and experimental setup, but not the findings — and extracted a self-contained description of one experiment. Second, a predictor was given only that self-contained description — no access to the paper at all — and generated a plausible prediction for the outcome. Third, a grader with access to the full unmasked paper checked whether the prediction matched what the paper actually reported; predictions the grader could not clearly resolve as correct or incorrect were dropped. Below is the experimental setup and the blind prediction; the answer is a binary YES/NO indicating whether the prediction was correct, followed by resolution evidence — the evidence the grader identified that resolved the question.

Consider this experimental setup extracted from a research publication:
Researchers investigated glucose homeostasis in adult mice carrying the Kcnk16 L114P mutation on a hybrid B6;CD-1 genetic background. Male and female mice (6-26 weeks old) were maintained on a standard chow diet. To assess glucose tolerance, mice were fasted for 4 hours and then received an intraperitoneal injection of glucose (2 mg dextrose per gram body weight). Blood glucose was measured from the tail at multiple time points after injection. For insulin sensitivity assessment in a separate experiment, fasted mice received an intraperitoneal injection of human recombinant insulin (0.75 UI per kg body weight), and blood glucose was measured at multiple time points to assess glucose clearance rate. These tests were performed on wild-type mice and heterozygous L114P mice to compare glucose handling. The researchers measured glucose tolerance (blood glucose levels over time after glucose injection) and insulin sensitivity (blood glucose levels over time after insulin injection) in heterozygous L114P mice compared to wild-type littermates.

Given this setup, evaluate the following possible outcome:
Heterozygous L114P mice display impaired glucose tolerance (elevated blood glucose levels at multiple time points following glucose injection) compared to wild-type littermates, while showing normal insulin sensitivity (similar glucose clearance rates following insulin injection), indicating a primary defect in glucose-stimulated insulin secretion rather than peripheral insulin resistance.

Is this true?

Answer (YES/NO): YES